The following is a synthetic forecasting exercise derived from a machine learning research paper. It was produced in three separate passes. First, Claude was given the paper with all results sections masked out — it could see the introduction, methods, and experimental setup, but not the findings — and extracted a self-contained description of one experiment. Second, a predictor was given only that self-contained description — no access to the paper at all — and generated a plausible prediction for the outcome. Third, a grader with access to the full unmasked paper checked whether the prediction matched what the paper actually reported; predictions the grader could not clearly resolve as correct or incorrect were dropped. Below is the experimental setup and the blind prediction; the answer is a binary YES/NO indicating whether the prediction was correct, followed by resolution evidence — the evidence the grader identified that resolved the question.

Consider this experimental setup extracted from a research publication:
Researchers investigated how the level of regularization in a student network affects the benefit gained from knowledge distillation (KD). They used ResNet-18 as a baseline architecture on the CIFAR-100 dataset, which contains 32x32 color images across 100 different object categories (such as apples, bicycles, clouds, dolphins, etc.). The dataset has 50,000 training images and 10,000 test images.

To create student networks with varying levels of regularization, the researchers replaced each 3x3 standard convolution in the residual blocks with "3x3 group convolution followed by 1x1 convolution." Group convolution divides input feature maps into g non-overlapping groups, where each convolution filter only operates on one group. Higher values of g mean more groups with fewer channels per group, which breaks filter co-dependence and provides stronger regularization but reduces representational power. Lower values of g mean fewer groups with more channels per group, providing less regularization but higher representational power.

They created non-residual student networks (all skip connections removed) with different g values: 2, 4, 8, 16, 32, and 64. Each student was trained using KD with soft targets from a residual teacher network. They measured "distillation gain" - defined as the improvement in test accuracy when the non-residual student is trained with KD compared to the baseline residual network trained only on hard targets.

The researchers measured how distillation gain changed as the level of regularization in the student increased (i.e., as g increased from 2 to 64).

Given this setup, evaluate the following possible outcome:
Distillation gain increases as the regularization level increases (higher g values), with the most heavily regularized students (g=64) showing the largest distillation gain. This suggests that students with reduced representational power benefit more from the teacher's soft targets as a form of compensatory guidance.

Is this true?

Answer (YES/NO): YES